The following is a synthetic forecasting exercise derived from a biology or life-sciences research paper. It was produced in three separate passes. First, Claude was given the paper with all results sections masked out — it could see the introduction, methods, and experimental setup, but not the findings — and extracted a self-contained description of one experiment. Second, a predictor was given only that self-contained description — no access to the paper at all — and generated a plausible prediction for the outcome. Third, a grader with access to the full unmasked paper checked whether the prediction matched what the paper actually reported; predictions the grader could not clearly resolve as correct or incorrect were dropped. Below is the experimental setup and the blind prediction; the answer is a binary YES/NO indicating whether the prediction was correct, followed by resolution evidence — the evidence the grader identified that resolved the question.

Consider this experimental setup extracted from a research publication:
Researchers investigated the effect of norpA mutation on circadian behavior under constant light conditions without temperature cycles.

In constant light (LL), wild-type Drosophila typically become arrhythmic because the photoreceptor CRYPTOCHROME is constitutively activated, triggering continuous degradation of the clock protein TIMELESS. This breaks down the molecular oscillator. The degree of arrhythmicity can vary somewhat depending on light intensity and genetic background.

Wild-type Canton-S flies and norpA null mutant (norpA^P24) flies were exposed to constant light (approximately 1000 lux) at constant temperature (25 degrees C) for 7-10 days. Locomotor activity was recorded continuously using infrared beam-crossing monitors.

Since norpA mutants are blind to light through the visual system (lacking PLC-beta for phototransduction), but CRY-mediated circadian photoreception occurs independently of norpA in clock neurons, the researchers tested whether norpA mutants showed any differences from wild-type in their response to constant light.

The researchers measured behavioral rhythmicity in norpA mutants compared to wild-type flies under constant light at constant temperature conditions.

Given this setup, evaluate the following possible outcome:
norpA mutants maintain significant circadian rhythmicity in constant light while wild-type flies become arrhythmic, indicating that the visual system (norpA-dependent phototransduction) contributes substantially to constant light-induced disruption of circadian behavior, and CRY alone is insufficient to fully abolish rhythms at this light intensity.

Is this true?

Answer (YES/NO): NO